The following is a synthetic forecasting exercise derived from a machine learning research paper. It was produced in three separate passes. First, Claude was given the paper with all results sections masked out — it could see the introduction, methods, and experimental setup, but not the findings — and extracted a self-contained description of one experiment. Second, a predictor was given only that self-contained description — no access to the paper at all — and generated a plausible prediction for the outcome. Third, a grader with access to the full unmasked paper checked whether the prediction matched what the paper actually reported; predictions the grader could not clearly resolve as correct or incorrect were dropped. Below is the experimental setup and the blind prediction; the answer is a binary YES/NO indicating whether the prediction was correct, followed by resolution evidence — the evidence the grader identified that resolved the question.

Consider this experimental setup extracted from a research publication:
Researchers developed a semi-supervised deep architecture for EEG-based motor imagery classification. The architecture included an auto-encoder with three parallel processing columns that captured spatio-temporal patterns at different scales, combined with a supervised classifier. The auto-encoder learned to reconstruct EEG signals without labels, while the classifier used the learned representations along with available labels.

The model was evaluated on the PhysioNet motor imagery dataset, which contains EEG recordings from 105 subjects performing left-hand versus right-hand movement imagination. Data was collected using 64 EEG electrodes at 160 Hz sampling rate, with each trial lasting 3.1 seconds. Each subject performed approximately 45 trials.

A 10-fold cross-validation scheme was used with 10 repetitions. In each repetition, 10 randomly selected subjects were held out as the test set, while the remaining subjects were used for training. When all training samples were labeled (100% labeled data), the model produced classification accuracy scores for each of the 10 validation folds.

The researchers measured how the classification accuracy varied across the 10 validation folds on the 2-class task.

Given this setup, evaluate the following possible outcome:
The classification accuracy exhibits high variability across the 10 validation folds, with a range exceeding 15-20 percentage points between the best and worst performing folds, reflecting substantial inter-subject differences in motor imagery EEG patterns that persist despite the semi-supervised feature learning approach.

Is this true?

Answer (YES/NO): NO